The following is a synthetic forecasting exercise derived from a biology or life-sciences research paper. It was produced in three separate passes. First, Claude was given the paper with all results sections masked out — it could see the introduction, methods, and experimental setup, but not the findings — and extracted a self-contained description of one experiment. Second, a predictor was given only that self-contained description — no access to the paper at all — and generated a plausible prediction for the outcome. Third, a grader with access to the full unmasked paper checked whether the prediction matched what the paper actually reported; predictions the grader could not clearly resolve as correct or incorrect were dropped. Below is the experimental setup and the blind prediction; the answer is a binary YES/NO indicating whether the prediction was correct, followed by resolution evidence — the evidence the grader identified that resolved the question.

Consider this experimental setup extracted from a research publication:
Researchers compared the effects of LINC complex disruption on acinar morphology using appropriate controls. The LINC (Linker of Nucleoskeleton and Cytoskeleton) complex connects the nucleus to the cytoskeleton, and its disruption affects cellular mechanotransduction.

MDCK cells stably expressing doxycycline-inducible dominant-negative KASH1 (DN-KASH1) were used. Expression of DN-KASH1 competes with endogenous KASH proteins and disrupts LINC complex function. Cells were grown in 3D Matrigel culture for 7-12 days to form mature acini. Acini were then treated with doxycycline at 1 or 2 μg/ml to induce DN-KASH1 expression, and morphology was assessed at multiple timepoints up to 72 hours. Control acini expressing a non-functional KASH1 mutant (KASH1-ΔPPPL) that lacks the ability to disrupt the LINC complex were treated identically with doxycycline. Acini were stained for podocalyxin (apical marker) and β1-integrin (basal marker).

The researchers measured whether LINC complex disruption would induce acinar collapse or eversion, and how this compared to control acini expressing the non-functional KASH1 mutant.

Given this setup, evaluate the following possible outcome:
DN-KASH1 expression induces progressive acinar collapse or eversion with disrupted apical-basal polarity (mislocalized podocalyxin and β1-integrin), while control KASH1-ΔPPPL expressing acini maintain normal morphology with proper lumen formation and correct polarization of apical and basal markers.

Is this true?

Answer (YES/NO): NO